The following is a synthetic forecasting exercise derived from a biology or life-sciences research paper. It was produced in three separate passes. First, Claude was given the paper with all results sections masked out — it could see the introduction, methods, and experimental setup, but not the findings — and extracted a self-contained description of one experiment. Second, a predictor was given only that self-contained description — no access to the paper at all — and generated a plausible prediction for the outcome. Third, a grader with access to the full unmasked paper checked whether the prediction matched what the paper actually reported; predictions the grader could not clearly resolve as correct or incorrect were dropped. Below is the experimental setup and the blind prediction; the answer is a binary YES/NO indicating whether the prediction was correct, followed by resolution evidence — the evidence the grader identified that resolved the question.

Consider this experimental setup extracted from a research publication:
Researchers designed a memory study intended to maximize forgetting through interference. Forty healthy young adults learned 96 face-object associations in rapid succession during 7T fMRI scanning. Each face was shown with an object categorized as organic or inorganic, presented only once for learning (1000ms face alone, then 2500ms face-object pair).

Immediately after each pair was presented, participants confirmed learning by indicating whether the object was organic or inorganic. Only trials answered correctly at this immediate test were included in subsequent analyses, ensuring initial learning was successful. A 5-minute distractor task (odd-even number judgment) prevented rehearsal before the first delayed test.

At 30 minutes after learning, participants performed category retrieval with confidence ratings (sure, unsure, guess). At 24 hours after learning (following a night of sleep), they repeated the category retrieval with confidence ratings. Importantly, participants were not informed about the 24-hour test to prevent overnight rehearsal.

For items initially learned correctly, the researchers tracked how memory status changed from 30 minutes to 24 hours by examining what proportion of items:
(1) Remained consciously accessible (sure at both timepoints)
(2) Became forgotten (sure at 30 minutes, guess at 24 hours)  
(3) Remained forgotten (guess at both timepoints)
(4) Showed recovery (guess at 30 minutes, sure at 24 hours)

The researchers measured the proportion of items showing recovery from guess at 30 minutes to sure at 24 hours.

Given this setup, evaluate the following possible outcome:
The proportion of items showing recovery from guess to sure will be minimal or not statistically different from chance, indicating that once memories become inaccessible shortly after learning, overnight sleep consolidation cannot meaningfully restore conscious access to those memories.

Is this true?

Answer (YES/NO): YES